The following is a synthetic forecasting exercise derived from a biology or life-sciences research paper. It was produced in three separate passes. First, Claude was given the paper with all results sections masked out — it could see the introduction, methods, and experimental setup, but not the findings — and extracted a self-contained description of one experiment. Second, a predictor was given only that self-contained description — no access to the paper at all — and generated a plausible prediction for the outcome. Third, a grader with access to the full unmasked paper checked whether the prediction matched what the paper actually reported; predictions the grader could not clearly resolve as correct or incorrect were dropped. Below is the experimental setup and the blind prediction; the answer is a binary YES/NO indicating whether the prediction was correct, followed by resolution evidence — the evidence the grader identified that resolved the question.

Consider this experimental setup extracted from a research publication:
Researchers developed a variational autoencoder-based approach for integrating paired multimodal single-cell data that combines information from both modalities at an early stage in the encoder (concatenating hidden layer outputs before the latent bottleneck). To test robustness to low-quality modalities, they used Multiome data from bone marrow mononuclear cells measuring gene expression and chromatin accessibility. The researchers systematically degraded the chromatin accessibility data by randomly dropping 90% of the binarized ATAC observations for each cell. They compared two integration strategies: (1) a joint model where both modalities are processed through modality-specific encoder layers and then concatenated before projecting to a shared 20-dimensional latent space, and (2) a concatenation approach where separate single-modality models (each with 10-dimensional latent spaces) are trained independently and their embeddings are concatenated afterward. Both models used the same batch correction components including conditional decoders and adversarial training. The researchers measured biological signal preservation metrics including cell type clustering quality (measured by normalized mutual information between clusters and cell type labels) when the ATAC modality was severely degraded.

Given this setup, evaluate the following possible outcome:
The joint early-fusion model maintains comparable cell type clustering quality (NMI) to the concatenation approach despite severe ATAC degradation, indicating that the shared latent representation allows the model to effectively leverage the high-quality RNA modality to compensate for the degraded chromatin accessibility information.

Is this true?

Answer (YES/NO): NO